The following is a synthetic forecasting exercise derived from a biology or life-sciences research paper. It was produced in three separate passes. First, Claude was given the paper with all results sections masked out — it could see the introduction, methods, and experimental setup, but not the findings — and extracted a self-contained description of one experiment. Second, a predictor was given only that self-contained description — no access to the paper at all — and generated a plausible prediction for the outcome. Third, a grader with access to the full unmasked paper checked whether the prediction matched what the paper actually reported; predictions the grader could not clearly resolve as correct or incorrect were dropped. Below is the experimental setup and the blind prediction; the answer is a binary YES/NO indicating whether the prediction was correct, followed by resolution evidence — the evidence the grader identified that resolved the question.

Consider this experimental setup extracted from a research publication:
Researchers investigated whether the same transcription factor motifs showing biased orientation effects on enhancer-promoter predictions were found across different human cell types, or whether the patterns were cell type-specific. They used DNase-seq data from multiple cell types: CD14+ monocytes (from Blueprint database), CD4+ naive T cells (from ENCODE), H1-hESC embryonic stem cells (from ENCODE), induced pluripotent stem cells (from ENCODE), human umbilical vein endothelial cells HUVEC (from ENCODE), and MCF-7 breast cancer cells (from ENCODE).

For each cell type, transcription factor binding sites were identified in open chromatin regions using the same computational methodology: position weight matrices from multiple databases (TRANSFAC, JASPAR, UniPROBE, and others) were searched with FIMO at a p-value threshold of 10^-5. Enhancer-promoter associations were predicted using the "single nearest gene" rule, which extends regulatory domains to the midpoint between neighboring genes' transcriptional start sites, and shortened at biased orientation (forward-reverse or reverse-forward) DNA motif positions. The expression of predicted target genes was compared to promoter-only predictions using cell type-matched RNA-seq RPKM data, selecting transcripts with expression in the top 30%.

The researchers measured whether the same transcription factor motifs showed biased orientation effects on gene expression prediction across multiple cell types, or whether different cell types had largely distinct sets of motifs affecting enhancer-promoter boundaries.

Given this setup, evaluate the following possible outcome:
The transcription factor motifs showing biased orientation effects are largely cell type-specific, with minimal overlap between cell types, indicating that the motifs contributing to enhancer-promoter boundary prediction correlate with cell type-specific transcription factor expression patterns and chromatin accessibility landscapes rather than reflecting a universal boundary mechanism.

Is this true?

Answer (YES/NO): NO